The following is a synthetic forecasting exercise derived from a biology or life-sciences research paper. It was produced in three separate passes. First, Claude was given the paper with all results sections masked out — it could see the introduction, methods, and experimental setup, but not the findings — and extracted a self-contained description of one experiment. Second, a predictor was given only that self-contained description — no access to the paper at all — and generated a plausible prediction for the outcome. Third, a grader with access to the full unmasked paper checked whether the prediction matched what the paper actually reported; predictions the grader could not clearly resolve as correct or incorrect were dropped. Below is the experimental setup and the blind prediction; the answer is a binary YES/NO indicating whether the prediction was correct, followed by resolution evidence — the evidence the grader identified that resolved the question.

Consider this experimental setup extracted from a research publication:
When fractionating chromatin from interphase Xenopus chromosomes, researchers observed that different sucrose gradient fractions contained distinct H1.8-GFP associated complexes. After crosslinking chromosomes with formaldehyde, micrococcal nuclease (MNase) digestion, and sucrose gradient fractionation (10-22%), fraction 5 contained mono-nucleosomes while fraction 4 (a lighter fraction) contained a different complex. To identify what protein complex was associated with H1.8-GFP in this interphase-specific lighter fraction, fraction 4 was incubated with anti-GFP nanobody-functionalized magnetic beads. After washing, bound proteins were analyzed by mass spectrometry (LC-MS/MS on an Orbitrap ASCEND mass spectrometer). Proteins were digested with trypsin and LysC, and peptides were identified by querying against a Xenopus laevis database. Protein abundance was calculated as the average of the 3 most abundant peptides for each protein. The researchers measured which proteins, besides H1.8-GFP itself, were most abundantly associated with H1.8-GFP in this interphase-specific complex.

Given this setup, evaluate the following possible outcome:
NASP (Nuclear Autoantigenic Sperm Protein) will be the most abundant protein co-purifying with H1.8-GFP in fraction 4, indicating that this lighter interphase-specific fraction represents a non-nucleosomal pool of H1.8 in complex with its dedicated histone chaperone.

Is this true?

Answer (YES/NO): NO